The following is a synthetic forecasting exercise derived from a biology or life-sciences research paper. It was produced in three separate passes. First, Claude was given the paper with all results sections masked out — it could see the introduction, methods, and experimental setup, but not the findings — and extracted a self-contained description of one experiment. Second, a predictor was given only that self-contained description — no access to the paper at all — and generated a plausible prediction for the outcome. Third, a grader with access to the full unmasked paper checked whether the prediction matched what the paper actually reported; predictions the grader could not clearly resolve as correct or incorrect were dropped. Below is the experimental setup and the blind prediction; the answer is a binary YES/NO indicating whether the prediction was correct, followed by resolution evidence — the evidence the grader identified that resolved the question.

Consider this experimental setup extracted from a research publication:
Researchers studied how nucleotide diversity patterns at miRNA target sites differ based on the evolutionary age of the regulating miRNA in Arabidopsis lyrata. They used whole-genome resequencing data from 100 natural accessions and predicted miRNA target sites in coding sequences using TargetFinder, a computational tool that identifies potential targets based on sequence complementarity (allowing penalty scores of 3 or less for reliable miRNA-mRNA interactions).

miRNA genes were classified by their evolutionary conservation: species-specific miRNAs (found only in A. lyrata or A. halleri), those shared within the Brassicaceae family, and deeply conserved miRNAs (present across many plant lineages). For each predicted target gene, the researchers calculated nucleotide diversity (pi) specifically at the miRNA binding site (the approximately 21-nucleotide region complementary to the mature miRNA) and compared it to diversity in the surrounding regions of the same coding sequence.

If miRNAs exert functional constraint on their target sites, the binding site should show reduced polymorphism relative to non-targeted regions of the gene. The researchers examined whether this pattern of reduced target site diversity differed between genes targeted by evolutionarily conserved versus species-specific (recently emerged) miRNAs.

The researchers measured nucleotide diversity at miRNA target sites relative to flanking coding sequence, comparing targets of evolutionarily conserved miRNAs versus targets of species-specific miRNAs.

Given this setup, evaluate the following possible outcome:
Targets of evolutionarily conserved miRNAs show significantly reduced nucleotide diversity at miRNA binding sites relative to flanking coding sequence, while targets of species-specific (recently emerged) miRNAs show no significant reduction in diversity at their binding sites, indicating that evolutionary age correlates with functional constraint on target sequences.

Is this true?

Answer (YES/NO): NO